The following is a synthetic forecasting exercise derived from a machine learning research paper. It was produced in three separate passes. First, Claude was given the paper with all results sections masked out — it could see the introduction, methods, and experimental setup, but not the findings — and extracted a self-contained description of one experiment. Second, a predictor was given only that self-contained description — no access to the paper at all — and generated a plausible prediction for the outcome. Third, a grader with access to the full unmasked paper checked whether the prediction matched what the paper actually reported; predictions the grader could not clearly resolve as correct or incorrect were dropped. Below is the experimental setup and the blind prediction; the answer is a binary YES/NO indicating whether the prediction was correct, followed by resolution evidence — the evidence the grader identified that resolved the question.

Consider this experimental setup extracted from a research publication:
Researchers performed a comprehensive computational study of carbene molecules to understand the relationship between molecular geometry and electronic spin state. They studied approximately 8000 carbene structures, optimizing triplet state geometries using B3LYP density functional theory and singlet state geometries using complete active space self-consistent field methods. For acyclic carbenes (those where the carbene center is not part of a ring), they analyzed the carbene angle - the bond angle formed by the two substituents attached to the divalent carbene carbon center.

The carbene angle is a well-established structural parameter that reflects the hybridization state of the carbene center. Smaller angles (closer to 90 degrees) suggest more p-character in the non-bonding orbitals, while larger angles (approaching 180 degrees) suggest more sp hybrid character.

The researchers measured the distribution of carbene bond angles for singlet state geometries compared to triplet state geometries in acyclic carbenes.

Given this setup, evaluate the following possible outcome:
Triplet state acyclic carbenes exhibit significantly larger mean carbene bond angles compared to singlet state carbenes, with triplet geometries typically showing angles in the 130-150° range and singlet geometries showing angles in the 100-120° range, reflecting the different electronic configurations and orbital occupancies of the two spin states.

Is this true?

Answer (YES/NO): YES